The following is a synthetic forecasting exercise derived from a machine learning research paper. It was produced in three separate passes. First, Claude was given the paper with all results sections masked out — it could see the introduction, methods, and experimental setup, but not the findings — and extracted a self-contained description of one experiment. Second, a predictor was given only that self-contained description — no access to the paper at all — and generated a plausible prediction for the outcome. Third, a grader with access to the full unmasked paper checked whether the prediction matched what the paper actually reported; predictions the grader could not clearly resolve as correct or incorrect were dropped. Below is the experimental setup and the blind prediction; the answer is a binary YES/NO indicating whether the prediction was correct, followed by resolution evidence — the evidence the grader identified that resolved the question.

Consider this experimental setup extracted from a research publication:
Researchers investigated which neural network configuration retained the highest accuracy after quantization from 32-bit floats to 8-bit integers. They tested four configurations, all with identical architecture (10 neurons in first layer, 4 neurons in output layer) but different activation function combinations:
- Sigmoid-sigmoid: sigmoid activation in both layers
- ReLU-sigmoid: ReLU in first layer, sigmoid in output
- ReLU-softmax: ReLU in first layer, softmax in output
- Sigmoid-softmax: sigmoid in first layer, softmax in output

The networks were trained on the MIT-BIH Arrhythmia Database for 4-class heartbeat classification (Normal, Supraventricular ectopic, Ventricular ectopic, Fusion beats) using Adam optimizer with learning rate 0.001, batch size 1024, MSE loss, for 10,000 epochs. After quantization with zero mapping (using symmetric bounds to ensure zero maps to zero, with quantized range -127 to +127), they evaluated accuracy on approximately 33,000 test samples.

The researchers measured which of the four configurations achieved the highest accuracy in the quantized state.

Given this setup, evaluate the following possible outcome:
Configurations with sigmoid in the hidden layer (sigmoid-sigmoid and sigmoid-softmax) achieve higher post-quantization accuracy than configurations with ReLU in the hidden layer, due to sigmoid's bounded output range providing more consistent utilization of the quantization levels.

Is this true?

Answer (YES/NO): NO